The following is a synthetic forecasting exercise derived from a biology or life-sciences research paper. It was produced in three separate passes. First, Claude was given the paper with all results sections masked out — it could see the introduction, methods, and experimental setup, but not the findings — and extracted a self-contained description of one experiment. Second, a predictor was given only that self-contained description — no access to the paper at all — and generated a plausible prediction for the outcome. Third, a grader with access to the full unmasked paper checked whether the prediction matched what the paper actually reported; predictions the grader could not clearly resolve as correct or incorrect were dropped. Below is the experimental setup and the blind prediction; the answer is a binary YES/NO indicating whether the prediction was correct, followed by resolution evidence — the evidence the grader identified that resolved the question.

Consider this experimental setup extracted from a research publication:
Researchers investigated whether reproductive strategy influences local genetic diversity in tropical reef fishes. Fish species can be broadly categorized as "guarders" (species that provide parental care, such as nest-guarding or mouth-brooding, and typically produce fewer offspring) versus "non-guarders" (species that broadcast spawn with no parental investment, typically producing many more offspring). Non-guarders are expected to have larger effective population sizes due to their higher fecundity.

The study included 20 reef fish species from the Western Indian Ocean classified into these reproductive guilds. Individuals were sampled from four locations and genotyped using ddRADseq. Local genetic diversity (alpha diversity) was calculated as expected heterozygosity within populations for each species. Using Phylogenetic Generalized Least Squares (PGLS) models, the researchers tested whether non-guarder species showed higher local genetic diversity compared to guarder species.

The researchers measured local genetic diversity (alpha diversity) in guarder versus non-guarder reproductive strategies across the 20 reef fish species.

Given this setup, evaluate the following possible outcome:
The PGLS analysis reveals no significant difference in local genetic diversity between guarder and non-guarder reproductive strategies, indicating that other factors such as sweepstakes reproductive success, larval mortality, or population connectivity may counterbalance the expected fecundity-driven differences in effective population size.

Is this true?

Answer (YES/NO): YES